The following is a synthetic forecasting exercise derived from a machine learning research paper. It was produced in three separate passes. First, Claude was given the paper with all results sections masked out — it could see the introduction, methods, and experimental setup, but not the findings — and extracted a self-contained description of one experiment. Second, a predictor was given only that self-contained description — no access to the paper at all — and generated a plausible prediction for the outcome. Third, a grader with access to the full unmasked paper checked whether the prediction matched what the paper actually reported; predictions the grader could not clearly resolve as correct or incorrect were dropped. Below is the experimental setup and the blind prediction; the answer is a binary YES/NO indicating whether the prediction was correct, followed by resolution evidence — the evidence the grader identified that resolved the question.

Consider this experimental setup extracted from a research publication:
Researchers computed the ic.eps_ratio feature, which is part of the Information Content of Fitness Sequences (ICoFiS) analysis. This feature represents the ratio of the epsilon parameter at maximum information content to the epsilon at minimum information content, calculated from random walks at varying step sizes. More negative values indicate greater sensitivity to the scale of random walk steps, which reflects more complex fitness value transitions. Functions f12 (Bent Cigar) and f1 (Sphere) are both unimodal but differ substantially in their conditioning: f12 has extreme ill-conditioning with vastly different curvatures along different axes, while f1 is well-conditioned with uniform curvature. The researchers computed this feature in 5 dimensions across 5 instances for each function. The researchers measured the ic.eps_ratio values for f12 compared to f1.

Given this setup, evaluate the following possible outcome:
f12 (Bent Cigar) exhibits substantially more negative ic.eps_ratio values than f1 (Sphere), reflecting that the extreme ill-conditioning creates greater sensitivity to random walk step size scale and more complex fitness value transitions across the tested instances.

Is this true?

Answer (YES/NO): YES